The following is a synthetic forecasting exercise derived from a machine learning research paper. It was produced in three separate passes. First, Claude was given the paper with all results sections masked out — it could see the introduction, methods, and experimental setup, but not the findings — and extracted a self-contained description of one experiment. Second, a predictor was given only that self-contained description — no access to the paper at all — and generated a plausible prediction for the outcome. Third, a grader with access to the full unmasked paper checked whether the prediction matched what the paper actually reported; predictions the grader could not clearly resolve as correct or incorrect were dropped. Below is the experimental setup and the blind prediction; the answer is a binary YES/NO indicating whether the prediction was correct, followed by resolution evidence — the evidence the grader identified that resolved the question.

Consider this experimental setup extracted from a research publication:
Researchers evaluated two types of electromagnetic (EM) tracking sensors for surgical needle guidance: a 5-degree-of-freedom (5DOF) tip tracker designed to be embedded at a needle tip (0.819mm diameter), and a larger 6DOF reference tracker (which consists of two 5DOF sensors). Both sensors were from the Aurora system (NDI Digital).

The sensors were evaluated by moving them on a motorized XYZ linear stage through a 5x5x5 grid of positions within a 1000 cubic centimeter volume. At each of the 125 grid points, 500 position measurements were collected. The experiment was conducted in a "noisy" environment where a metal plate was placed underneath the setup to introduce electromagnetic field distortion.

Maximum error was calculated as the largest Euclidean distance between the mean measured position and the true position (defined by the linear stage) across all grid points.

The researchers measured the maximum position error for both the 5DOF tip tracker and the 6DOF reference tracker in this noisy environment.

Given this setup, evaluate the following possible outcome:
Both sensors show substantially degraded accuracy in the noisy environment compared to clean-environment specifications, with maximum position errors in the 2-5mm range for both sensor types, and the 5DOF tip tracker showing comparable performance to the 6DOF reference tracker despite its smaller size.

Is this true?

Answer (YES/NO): NO